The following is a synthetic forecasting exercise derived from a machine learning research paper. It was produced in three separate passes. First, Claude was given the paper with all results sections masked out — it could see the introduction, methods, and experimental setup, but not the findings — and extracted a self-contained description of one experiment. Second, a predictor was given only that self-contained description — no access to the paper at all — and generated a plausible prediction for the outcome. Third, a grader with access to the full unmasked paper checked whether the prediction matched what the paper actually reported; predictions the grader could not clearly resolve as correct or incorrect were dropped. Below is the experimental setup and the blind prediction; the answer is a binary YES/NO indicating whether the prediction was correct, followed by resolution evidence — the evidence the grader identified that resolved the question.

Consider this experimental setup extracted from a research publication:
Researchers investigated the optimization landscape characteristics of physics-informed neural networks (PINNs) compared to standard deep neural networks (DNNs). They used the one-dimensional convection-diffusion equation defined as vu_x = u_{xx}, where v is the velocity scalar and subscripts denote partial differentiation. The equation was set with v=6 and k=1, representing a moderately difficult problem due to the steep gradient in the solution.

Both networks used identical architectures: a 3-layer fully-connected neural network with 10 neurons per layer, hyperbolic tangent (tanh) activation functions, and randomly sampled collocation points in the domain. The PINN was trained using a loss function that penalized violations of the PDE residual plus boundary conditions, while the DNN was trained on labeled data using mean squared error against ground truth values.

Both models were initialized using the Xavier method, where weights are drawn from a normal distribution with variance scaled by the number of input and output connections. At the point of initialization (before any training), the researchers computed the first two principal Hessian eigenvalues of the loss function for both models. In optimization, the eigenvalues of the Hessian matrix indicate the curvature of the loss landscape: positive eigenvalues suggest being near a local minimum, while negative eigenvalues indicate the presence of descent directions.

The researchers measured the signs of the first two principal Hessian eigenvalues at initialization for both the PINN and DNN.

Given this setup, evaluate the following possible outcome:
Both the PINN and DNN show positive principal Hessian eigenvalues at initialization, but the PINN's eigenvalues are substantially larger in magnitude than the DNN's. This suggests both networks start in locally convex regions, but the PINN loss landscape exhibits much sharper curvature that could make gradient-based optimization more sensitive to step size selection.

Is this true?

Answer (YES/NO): NO